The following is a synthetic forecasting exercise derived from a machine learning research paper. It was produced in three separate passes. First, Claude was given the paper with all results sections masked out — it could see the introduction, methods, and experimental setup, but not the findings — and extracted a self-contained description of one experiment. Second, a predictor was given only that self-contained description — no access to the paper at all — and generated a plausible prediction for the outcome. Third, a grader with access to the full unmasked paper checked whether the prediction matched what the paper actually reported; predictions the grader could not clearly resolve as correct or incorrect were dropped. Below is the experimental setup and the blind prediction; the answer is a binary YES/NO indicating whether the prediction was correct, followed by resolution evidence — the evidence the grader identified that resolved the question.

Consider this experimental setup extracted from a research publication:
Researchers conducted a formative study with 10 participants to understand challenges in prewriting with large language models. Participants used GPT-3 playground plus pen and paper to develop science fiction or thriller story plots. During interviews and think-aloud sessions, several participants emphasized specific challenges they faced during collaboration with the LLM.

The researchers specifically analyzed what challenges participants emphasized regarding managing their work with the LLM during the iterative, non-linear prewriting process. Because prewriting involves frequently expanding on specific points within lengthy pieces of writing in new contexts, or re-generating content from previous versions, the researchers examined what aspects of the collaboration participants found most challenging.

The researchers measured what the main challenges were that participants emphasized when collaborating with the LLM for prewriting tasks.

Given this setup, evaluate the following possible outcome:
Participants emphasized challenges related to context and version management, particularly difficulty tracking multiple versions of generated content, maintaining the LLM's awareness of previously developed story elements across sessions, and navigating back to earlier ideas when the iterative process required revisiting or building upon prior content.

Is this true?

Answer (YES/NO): NO